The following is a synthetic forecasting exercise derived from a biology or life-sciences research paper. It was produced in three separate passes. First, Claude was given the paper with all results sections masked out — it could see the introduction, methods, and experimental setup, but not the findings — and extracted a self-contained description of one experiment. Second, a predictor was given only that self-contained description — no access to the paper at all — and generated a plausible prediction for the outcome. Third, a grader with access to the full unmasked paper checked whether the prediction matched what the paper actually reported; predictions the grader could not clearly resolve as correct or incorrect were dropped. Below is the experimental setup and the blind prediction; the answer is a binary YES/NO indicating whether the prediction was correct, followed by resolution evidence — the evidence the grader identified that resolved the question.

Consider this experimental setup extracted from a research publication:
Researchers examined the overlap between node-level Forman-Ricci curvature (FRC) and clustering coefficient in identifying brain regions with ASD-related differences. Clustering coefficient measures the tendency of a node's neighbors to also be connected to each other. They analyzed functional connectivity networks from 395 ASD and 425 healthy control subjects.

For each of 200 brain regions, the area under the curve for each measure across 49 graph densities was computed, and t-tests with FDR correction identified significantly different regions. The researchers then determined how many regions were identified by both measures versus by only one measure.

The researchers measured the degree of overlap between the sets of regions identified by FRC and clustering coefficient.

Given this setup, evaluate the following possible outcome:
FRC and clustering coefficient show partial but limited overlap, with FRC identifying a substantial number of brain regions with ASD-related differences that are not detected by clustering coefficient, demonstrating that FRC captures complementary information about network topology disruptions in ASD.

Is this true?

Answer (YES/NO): NO